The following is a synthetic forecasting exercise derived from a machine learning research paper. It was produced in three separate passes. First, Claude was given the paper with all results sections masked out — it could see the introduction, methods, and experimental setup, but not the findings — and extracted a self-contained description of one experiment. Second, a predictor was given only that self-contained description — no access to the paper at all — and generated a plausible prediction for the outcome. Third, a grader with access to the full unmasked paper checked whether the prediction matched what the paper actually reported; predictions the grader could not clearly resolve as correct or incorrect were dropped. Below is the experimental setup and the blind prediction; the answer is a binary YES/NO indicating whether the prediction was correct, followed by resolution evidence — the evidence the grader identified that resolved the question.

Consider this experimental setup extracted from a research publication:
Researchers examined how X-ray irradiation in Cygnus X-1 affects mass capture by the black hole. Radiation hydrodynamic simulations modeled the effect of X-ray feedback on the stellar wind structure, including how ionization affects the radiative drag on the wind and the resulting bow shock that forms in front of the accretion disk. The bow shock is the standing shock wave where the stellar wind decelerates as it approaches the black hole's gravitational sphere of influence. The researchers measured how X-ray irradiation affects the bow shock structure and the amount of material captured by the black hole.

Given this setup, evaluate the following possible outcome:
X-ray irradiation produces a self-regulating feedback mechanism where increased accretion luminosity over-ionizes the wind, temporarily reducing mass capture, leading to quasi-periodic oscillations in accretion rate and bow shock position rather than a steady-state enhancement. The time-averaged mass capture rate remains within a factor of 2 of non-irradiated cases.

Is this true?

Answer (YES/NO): NO